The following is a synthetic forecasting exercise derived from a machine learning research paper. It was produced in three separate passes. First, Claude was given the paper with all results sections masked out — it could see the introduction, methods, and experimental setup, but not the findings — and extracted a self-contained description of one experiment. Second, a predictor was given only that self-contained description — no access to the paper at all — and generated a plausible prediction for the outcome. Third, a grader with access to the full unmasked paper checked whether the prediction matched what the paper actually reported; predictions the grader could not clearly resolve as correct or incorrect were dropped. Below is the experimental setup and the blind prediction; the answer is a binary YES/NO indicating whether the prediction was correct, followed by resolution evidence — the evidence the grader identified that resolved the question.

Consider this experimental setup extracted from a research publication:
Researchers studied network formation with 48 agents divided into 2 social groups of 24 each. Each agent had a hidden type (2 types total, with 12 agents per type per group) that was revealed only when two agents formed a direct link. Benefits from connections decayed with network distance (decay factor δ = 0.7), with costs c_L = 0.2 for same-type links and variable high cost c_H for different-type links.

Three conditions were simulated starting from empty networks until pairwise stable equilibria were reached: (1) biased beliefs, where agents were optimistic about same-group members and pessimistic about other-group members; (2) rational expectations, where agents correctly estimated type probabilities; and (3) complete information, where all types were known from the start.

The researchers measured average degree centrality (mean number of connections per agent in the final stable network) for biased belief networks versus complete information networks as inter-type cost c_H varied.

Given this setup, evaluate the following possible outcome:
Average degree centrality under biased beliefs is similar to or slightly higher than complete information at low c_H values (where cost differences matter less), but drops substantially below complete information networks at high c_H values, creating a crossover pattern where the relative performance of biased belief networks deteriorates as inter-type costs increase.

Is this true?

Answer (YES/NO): NO